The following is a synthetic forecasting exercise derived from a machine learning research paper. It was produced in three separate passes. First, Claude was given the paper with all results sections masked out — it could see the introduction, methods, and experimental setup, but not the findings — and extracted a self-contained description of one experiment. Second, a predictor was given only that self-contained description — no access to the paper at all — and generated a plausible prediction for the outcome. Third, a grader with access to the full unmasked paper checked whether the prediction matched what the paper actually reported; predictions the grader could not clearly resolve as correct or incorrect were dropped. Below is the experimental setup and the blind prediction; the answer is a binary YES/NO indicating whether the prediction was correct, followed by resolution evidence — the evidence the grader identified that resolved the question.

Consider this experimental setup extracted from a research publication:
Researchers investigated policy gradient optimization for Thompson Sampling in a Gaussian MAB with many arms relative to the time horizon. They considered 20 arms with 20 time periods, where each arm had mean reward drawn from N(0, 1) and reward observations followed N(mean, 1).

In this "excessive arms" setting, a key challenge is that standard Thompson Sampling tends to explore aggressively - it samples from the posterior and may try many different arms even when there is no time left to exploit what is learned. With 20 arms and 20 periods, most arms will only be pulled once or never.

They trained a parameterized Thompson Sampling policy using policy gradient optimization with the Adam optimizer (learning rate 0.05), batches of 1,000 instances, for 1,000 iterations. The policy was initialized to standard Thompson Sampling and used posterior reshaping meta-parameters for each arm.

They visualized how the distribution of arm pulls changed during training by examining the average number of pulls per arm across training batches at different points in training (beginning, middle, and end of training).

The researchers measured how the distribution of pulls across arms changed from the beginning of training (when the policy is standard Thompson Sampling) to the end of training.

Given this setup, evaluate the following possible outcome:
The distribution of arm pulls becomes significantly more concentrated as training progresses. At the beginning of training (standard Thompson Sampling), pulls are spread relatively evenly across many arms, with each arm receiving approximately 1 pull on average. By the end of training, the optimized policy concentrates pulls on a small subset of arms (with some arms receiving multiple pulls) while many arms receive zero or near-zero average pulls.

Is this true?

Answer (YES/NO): YES